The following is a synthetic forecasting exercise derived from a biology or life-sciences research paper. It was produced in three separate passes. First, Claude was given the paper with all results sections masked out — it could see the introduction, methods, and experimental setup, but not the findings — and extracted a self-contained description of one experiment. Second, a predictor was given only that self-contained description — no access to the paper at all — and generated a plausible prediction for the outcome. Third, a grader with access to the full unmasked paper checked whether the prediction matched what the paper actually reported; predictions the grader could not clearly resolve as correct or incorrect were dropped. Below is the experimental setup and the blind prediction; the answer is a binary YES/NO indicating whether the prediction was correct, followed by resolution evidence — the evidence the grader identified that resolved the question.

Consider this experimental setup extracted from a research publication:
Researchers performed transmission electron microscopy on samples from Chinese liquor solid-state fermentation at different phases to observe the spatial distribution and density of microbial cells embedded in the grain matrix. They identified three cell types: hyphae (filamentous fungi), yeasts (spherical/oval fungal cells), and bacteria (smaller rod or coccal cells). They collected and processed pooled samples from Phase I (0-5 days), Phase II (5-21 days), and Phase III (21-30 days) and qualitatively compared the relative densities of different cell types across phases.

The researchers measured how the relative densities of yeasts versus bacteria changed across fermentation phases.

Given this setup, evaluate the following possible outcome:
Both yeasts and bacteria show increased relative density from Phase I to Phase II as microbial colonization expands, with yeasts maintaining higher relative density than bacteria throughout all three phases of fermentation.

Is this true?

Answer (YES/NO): NO